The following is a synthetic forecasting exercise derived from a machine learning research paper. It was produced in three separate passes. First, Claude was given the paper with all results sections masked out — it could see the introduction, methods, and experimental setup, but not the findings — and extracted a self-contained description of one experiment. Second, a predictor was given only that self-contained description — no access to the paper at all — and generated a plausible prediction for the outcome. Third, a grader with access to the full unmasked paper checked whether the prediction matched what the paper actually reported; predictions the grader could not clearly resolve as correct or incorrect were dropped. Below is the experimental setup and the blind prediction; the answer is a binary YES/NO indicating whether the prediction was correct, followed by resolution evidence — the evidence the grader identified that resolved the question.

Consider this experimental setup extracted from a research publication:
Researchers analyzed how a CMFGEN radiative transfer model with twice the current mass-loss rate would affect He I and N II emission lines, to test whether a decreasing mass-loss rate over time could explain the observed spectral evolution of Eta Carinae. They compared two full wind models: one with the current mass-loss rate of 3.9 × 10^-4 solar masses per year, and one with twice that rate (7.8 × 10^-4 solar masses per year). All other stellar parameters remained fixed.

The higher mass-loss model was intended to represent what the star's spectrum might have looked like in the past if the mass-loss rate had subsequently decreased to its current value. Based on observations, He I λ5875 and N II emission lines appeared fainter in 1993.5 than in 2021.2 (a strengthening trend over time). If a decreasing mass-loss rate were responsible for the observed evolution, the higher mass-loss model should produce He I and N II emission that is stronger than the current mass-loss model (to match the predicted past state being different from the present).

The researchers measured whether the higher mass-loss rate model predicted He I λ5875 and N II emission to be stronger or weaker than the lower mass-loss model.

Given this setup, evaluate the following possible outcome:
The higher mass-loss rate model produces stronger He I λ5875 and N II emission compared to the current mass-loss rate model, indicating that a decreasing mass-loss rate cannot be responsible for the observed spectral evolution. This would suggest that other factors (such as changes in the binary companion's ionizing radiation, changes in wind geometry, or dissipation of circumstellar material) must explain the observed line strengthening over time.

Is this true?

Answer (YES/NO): YES